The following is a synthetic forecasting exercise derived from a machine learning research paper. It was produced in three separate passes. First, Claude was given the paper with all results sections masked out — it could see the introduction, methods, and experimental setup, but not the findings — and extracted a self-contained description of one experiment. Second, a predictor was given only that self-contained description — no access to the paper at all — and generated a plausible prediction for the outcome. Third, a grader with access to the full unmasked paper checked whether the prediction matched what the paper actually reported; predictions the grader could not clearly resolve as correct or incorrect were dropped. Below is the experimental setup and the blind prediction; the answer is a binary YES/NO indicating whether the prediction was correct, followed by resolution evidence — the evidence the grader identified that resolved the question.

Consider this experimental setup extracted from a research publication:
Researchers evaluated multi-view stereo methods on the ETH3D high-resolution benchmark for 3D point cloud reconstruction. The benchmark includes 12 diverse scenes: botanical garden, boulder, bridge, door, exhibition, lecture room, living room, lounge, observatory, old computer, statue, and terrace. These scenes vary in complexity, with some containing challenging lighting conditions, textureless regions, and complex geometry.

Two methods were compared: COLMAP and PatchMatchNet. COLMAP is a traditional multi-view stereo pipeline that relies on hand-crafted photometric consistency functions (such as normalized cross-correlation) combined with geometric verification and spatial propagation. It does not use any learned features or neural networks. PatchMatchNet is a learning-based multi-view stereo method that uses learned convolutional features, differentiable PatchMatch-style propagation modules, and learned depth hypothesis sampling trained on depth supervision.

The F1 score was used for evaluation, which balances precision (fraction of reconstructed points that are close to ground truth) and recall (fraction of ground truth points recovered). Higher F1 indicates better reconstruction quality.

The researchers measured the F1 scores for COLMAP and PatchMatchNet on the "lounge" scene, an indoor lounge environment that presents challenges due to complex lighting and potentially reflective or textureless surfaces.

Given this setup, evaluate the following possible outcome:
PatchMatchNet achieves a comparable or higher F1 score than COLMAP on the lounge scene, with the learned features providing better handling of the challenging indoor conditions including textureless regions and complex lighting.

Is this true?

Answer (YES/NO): YES